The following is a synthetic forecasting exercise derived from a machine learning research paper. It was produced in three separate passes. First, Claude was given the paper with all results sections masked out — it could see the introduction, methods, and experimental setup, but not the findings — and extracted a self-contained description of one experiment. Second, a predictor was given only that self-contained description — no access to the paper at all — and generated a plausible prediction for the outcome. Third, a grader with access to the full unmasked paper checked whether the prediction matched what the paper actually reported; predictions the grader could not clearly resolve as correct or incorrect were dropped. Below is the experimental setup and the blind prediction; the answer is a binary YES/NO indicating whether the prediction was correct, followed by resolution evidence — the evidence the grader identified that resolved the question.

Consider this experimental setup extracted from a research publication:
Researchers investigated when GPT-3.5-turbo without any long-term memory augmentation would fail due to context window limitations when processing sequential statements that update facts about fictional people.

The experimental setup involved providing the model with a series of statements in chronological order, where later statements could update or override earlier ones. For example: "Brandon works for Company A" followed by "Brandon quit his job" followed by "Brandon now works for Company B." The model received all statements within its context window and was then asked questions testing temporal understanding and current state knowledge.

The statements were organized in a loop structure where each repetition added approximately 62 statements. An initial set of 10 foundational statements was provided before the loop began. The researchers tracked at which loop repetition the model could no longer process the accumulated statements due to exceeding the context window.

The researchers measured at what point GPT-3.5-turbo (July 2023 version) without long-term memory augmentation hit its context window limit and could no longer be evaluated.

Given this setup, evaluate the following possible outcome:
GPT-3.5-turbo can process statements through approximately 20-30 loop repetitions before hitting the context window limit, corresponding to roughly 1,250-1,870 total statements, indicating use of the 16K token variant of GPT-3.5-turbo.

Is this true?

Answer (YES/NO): NO